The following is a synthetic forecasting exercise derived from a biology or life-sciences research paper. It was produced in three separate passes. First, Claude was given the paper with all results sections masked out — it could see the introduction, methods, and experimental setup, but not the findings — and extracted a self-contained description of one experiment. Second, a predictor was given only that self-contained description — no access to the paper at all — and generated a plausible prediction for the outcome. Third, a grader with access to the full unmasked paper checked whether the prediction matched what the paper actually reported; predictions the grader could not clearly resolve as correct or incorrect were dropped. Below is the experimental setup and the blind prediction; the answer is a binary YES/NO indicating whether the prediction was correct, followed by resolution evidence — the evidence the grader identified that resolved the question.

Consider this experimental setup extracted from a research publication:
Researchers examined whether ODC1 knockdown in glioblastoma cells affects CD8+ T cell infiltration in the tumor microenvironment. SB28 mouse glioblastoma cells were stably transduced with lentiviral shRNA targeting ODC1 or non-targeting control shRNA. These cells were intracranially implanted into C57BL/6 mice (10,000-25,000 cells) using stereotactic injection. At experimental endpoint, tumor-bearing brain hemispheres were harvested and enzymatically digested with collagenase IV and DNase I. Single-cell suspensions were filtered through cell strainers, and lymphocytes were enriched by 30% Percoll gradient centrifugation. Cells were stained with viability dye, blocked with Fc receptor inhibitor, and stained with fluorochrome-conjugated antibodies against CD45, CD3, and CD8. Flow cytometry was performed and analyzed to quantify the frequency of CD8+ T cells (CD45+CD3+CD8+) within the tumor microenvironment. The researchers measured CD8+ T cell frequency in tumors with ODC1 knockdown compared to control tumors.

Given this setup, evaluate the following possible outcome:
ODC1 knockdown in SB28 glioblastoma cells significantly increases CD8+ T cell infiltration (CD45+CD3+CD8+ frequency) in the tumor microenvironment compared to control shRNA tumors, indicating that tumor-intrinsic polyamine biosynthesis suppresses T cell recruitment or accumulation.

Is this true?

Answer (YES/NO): YES